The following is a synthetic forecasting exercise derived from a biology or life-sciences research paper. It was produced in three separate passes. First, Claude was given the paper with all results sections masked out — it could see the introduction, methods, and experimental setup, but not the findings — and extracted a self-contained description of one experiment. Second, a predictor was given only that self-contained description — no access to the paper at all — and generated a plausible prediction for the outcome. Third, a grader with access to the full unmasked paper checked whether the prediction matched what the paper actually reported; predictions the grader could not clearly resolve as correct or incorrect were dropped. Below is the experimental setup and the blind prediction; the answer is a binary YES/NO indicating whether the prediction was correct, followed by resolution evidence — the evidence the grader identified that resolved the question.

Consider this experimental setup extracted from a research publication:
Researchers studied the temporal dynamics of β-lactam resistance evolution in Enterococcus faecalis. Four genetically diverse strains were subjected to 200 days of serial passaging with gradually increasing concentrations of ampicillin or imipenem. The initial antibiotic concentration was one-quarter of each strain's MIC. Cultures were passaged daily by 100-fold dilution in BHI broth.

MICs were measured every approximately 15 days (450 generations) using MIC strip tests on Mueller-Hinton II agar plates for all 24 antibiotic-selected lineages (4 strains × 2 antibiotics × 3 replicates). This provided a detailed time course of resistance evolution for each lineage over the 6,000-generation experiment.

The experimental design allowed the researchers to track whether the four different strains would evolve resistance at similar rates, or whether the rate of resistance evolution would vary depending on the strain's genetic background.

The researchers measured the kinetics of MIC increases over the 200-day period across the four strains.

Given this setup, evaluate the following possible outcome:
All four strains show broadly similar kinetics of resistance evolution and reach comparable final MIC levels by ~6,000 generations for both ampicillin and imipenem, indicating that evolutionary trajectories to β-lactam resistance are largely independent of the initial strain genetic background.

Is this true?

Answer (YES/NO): NO